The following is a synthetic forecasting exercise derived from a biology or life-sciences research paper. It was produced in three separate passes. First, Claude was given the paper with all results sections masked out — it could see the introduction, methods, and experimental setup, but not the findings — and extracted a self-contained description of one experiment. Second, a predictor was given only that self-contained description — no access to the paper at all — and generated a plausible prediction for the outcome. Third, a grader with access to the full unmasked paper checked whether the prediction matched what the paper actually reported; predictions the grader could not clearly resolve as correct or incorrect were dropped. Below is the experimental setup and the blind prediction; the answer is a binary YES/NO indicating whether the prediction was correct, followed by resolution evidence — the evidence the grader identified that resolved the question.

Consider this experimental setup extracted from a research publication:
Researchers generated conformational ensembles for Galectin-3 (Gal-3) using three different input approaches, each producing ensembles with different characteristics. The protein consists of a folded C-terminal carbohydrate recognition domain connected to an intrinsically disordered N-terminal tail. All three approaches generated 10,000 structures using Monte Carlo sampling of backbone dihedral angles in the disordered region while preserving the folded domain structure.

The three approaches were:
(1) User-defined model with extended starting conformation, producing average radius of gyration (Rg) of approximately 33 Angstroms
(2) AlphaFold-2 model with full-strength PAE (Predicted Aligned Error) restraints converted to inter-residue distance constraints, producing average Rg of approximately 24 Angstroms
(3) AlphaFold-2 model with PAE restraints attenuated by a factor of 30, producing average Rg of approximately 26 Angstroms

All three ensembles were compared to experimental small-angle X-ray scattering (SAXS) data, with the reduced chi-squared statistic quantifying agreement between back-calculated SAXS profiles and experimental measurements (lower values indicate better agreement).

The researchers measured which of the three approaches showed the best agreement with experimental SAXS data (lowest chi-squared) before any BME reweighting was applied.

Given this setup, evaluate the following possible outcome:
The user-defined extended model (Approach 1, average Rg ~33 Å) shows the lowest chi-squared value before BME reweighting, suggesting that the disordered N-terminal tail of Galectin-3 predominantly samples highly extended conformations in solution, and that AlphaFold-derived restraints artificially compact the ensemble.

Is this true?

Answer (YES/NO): NO